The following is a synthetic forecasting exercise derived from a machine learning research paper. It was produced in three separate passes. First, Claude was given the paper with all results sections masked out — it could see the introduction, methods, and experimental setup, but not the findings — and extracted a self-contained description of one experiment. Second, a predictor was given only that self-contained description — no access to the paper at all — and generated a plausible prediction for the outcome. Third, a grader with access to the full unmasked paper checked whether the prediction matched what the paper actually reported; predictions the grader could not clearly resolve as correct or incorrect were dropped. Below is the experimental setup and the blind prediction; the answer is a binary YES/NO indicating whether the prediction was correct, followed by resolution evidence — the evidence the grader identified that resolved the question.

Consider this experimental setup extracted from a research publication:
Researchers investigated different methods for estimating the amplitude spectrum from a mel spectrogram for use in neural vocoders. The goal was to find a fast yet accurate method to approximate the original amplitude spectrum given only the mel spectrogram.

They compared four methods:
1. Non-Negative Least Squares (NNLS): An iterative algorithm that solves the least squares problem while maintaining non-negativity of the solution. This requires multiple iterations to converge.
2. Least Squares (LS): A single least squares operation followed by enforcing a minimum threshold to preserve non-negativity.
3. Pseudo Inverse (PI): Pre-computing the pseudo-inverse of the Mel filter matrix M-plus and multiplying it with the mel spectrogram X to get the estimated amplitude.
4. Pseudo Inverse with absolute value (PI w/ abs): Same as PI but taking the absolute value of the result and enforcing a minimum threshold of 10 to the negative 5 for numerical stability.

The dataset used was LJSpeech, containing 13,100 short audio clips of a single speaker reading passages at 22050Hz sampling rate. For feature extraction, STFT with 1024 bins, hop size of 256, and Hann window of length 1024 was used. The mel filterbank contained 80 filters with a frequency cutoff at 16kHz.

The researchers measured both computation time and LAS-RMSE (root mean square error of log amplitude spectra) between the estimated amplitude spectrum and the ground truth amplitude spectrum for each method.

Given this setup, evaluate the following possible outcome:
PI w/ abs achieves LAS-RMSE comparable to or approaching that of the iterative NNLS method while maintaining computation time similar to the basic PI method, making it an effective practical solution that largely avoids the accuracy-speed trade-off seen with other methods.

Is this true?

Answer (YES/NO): NO